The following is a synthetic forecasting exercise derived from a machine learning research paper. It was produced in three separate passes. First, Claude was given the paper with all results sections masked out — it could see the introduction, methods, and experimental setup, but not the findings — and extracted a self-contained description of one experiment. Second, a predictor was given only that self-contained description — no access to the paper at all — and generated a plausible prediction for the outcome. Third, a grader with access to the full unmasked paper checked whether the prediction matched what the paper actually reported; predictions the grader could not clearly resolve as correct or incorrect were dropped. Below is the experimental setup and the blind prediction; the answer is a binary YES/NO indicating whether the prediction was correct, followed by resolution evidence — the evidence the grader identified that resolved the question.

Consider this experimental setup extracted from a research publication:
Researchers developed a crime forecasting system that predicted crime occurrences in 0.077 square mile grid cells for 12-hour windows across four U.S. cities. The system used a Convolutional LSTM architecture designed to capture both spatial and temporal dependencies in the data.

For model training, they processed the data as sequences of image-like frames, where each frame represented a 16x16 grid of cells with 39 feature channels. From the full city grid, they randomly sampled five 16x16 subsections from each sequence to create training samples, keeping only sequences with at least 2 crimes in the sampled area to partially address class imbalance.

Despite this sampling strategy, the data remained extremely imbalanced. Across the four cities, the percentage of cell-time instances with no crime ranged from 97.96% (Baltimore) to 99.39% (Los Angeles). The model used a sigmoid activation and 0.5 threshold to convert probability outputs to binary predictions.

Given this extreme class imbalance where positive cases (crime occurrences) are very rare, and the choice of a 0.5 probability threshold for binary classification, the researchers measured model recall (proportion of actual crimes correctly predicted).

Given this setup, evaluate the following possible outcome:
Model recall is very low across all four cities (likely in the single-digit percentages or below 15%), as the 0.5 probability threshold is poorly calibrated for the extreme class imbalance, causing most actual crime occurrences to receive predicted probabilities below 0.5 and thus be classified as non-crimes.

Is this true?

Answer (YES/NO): NO